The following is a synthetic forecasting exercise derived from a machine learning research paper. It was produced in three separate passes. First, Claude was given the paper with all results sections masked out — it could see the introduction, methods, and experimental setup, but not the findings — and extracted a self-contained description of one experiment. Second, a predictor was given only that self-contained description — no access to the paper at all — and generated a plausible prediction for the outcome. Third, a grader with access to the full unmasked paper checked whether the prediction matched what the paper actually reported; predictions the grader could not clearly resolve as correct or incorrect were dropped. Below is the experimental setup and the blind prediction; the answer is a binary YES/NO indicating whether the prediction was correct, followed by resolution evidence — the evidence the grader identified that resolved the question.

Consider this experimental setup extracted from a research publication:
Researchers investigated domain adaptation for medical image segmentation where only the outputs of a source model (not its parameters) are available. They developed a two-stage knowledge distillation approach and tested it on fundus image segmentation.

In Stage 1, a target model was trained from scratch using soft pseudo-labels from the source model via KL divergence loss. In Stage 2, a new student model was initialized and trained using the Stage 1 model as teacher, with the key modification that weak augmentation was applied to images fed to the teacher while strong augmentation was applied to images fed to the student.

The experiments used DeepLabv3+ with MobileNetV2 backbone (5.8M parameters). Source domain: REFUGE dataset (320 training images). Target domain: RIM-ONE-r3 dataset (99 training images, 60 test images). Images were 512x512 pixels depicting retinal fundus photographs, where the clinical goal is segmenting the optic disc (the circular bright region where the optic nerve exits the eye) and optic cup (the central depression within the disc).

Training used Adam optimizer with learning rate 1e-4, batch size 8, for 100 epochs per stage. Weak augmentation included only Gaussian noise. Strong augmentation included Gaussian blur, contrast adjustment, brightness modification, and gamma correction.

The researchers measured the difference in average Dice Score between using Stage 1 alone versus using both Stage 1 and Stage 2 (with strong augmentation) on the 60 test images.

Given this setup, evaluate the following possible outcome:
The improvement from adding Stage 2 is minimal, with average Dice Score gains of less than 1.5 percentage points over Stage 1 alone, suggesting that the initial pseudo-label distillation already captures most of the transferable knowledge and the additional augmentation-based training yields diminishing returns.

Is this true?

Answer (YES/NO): NO